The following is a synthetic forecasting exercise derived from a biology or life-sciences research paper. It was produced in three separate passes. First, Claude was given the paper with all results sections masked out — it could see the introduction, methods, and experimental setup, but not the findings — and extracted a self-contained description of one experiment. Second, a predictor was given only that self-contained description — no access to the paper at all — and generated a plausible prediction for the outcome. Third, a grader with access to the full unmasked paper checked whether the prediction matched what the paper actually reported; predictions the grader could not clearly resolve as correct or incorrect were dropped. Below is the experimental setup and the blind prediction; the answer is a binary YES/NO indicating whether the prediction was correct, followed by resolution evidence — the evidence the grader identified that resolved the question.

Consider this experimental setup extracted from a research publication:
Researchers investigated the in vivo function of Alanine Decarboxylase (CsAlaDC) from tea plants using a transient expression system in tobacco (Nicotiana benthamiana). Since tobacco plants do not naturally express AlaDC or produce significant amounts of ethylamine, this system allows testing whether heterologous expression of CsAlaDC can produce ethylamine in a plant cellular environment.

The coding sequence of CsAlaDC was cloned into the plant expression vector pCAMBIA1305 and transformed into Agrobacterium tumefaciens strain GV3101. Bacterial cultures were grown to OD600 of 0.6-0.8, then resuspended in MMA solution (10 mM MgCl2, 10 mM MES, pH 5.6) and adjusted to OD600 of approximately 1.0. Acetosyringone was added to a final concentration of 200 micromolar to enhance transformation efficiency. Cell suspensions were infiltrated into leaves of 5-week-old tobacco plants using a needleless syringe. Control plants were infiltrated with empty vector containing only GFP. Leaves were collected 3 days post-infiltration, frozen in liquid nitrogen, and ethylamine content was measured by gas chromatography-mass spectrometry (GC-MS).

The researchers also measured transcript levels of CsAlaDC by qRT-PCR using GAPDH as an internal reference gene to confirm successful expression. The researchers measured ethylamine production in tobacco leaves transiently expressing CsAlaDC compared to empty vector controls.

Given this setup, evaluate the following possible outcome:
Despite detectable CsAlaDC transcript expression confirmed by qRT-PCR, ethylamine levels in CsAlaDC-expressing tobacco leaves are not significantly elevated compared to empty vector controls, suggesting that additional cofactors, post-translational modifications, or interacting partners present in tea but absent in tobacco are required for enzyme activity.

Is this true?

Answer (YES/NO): NO